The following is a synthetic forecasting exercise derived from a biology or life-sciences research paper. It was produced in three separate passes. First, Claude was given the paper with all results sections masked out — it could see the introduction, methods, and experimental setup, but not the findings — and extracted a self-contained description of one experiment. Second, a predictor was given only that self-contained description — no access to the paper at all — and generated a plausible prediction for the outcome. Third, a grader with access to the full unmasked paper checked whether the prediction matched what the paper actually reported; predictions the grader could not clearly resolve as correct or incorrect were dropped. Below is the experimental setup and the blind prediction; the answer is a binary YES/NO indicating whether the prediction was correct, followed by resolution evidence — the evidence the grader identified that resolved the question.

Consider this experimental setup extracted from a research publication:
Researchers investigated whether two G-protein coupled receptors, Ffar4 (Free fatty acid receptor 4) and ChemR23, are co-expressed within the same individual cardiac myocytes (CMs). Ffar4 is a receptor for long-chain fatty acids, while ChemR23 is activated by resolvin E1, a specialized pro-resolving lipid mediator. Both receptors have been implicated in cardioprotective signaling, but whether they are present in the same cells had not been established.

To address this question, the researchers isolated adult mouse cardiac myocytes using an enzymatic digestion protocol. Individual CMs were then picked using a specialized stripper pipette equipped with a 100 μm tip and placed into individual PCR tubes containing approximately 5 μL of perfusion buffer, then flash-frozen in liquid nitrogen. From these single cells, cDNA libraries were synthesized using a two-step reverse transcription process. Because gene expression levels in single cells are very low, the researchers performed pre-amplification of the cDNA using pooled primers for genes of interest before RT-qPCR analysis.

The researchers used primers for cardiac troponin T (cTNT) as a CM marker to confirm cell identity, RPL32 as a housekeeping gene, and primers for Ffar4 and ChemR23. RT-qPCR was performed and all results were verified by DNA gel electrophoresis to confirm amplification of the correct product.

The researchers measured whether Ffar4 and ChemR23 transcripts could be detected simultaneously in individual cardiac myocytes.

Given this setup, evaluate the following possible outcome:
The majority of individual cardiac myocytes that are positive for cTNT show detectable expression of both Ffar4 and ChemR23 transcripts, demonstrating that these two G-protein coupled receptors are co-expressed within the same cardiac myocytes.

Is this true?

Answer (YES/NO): YES